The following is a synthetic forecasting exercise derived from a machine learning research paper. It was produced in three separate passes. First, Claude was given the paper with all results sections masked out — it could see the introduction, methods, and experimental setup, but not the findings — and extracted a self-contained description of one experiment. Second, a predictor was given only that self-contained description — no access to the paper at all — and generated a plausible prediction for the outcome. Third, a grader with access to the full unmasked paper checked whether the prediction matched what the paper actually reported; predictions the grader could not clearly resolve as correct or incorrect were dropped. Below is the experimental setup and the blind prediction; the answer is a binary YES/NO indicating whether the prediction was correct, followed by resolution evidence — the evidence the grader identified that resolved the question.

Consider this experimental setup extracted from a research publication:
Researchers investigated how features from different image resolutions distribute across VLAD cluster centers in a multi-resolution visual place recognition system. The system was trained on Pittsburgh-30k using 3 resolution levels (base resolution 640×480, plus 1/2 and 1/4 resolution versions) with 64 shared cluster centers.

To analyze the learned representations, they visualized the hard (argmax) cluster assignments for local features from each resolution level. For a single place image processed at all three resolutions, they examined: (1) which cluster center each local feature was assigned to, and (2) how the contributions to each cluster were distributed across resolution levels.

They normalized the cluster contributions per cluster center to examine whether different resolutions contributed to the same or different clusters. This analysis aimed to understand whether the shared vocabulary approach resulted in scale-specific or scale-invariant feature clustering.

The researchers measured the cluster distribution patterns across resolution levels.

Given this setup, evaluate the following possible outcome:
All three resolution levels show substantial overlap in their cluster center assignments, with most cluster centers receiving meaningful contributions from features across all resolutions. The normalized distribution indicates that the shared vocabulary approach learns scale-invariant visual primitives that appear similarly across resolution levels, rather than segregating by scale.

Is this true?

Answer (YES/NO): NO